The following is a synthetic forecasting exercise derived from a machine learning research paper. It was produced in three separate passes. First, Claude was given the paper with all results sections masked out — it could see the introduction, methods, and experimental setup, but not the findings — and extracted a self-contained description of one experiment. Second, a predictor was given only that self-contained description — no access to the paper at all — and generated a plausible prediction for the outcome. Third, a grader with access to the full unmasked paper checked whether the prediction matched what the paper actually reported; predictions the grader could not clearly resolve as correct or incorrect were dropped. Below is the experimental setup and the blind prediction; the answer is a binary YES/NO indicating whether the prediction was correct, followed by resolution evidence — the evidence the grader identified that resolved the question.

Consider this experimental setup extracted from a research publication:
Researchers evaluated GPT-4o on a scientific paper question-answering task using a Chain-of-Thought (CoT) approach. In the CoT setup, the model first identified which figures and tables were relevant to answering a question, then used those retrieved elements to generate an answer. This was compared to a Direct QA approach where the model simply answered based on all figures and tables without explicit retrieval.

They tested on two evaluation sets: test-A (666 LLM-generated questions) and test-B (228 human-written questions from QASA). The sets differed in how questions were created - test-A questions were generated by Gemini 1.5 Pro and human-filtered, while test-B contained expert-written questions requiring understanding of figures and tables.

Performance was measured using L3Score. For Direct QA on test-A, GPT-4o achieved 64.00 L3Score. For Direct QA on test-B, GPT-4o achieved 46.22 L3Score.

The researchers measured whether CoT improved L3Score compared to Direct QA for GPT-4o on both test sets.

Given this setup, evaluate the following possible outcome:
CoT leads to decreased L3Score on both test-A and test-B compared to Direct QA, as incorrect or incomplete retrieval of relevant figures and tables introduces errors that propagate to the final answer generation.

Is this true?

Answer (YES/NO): NO